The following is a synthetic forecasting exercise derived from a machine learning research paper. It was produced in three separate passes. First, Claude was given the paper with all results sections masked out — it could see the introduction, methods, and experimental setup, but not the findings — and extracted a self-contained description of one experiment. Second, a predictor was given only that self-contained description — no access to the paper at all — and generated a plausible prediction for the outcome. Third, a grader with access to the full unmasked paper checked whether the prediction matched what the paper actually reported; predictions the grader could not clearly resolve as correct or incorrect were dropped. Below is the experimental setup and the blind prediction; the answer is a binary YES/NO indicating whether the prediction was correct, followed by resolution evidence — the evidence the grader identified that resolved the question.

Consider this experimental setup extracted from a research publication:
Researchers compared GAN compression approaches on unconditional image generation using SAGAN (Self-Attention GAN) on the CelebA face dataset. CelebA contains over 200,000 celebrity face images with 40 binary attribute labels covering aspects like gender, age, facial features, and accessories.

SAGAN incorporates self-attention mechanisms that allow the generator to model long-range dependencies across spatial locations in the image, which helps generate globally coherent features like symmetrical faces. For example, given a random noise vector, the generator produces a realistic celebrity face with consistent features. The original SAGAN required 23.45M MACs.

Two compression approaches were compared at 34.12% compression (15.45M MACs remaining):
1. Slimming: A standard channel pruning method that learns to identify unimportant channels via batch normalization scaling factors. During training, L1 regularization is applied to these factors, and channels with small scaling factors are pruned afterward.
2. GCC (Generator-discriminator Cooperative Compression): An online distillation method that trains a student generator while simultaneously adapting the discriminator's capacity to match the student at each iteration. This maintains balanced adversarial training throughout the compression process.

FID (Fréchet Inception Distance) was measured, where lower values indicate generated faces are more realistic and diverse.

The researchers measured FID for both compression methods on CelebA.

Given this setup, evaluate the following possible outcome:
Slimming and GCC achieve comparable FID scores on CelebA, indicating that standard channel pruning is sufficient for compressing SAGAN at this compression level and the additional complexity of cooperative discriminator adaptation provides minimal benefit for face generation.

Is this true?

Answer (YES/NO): NO